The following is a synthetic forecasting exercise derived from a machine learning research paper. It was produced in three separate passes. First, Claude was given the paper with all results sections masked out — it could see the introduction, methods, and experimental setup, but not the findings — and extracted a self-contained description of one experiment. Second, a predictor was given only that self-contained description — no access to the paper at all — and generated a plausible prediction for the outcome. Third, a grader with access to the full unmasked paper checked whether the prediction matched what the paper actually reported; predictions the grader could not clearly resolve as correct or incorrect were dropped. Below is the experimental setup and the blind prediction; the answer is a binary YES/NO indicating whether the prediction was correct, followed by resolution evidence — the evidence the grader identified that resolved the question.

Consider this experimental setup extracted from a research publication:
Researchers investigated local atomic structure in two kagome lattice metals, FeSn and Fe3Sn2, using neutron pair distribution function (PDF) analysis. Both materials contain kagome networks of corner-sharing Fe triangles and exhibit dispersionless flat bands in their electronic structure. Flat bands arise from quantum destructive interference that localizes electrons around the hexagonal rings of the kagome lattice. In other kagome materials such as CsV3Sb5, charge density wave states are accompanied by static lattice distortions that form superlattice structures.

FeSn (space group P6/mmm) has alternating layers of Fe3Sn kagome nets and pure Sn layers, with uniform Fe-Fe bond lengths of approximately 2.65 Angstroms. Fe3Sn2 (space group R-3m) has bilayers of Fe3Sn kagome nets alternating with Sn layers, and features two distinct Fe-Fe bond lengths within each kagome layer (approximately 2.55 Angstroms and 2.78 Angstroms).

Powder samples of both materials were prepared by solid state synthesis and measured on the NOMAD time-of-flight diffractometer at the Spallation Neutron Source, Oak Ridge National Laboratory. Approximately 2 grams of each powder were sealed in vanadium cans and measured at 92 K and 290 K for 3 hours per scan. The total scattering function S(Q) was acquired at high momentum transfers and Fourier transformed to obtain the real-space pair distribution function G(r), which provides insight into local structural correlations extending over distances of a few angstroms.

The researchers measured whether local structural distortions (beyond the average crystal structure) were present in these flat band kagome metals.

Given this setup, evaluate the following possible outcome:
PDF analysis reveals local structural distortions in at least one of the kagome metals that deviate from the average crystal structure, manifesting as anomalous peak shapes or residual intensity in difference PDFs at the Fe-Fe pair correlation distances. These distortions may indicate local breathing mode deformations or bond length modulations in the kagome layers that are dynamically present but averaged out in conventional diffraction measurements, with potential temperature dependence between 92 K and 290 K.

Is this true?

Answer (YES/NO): NO